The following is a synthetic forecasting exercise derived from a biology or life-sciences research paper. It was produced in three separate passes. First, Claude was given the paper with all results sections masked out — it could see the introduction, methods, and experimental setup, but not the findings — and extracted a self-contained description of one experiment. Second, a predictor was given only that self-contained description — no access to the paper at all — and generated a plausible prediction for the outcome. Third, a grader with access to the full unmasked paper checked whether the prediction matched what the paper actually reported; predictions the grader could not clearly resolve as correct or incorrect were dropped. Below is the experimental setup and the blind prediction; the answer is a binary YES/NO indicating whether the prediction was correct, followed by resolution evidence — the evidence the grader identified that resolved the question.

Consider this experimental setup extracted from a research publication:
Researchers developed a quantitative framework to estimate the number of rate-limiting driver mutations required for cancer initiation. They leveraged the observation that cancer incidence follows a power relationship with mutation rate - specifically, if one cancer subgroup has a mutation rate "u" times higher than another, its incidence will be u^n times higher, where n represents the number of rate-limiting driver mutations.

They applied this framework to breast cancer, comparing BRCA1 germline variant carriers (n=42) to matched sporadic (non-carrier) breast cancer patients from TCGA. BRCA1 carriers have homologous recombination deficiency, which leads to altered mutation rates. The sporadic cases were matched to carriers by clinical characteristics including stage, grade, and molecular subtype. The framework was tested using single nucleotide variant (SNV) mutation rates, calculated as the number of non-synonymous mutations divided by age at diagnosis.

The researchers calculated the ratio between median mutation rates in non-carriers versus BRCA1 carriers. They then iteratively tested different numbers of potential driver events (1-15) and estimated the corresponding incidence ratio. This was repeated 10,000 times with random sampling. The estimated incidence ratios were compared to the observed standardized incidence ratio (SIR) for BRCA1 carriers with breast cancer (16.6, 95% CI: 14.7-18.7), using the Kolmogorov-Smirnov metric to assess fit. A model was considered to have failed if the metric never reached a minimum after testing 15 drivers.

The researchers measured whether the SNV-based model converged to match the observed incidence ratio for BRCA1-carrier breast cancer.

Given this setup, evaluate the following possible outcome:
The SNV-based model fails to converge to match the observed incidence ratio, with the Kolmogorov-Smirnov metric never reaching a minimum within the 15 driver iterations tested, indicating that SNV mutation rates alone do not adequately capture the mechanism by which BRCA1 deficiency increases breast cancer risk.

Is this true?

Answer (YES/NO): NO